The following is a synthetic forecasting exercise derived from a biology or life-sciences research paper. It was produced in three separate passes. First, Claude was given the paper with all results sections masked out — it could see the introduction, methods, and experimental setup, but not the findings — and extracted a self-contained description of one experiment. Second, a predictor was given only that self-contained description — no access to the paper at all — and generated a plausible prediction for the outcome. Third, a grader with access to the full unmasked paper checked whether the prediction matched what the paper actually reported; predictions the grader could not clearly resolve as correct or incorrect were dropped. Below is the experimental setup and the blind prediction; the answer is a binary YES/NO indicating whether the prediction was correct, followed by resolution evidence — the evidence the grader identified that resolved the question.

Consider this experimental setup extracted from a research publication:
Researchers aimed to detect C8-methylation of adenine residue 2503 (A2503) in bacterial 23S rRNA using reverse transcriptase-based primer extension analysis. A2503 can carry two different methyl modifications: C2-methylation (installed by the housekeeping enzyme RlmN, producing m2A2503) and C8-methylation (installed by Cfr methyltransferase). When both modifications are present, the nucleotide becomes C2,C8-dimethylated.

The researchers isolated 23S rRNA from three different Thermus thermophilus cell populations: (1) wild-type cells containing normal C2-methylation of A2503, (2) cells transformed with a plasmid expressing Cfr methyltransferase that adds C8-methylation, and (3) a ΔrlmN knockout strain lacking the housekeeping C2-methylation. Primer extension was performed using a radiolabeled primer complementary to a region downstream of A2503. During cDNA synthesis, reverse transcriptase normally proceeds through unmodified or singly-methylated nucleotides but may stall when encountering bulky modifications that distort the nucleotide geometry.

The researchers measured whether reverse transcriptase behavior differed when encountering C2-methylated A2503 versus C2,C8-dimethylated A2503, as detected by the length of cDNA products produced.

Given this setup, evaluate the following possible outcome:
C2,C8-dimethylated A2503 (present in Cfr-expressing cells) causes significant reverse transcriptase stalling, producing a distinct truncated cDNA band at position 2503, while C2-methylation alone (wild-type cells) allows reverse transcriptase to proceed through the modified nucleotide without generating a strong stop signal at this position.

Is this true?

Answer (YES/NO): YES